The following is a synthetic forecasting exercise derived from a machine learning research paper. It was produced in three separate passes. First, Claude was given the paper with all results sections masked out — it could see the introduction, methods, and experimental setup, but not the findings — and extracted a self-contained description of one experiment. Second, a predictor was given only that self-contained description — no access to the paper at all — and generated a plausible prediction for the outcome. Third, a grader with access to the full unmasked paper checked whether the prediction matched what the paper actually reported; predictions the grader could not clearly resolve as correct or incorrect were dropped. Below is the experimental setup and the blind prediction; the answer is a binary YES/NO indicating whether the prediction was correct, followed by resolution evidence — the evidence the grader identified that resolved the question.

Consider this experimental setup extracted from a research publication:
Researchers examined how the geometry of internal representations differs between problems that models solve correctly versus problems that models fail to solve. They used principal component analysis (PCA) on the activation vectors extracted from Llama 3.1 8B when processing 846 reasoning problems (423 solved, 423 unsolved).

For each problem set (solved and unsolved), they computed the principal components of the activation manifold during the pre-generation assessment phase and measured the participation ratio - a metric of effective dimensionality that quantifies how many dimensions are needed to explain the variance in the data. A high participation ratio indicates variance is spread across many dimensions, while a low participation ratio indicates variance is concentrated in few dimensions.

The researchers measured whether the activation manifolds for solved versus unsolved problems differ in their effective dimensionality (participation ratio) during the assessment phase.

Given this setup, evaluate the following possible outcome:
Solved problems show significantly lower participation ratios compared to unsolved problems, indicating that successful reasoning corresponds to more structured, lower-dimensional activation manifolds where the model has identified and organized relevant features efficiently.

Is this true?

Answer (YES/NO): YES